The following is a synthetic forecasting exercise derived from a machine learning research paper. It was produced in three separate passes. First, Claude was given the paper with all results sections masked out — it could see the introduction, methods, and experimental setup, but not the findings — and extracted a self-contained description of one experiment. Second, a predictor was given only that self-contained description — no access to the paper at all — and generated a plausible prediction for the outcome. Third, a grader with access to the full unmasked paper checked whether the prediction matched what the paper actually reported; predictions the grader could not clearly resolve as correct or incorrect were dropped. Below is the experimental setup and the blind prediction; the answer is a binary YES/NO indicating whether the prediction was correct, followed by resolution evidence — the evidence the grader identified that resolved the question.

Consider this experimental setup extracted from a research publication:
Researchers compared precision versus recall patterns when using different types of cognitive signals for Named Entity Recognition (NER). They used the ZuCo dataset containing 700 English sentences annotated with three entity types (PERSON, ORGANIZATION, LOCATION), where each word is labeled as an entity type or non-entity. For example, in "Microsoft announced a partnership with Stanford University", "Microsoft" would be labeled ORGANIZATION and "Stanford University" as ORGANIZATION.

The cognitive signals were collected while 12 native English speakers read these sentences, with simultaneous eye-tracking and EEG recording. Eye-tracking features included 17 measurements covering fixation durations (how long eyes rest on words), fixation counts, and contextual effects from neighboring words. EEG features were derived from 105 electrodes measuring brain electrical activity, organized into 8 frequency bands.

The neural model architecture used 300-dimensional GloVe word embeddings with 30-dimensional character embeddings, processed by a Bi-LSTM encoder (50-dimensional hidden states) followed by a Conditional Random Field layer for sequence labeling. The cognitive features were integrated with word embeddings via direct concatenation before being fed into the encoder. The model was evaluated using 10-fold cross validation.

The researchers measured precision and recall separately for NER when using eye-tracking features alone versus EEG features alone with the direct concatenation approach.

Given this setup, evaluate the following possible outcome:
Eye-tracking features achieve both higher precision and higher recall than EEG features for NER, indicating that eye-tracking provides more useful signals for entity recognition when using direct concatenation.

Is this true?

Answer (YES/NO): YES